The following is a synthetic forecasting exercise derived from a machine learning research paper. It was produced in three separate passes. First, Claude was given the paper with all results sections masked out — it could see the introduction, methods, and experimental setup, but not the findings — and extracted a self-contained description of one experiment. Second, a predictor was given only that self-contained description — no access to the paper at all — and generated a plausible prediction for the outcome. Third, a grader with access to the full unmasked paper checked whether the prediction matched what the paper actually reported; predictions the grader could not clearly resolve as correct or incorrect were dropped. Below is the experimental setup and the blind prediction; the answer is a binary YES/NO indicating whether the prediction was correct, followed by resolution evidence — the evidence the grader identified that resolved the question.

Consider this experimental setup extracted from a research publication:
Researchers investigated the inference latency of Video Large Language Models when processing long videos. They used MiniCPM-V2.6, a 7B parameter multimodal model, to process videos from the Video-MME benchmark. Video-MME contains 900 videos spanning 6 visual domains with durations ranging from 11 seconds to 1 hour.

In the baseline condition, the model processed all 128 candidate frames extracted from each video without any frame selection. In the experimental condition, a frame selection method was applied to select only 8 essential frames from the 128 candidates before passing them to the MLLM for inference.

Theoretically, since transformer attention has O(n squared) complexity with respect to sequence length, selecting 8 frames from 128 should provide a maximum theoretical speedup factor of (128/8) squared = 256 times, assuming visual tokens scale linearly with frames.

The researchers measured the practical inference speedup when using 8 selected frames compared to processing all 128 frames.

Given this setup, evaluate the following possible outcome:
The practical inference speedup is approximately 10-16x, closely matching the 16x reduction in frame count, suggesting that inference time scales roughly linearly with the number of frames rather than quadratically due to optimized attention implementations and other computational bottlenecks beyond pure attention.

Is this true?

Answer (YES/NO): NO